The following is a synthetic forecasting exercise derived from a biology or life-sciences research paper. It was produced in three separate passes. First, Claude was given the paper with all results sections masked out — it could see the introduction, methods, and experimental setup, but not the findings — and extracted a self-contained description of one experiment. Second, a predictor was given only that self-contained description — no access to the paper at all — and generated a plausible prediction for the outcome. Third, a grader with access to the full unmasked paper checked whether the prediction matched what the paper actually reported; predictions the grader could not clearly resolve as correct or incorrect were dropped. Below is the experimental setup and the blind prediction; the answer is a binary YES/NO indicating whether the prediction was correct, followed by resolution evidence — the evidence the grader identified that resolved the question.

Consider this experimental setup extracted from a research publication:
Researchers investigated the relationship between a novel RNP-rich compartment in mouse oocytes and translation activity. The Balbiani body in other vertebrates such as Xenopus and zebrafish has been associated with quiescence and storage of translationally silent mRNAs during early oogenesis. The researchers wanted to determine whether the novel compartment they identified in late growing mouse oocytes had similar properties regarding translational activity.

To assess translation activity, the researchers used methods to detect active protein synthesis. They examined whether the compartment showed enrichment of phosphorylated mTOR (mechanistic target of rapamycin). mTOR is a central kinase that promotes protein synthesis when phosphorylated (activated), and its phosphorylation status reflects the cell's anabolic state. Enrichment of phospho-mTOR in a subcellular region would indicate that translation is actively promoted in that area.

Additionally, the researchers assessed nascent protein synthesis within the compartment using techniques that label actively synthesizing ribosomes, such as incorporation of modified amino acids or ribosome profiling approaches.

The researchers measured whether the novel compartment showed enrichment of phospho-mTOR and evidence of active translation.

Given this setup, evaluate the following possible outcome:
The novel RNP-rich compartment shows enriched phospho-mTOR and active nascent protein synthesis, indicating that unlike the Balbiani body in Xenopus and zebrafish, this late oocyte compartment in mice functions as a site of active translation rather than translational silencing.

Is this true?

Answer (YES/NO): YES